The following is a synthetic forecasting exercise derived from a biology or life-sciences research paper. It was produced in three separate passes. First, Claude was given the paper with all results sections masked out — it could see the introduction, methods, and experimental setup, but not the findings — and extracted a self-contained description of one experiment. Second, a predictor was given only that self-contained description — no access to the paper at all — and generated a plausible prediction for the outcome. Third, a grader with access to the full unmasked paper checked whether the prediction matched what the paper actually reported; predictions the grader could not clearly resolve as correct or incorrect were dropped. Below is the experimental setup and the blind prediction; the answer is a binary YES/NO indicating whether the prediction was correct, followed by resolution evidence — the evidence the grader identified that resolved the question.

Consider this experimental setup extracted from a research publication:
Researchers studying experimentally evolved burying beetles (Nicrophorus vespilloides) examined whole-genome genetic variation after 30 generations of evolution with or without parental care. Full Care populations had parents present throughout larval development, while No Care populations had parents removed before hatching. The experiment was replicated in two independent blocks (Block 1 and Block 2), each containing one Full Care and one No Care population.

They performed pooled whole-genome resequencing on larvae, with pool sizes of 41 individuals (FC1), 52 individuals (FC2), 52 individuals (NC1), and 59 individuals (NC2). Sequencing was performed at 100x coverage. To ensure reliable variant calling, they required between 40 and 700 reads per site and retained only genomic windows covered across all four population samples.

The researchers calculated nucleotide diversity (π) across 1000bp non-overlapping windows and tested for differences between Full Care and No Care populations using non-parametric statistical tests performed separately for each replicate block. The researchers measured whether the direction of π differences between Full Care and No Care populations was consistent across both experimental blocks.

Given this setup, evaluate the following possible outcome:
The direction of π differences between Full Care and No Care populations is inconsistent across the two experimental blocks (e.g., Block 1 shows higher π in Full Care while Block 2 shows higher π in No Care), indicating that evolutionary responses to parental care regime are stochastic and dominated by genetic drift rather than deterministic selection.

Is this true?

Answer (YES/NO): NO